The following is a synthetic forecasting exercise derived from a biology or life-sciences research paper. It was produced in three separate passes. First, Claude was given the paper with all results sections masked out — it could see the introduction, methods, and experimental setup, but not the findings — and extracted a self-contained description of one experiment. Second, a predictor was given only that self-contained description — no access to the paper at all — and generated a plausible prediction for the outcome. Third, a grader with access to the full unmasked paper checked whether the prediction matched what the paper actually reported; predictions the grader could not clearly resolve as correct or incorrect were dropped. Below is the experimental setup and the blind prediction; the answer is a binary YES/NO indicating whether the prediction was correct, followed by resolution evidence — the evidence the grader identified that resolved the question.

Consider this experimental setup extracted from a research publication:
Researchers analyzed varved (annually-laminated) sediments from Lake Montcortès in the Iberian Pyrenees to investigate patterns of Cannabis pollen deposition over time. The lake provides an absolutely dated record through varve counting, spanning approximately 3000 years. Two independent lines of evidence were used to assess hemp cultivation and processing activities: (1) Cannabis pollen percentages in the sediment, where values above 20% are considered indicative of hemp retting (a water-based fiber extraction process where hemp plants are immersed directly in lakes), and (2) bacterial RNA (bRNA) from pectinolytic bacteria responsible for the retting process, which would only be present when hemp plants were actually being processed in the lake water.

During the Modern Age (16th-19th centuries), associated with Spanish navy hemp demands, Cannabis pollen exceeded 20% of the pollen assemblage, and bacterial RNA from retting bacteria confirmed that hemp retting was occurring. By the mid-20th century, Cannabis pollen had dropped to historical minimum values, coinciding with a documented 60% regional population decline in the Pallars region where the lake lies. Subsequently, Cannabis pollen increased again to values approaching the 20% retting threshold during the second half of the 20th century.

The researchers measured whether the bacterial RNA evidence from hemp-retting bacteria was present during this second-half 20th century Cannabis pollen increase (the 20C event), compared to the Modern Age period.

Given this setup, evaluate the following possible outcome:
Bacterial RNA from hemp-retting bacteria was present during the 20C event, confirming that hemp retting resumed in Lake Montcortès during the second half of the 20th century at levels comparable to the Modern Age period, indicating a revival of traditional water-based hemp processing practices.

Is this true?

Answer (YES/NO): NO